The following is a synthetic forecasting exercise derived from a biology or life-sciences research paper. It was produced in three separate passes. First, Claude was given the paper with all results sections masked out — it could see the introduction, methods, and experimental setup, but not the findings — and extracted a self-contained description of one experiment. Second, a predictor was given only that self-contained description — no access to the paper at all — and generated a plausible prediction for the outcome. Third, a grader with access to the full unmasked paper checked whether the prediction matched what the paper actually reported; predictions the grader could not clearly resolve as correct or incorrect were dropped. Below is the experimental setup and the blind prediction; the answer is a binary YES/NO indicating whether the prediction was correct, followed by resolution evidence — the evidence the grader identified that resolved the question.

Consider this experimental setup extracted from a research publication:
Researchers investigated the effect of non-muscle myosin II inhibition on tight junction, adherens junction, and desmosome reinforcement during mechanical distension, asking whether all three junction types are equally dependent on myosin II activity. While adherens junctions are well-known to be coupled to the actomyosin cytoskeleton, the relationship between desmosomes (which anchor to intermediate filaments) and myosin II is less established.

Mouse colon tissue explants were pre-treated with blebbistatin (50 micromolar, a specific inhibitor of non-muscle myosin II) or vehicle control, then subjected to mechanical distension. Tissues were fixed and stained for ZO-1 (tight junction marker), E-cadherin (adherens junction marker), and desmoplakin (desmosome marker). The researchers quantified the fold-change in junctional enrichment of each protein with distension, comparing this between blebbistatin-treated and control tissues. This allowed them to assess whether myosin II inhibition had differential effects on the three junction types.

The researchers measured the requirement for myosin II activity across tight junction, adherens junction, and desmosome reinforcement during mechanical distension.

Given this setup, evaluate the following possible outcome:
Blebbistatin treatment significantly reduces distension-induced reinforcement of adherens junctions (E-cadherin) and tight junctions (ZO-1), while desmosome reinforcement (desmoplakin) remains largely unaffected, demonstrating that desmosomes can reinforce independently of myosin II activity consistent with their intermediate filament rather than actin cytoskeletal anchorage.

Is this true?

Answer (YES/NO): NO